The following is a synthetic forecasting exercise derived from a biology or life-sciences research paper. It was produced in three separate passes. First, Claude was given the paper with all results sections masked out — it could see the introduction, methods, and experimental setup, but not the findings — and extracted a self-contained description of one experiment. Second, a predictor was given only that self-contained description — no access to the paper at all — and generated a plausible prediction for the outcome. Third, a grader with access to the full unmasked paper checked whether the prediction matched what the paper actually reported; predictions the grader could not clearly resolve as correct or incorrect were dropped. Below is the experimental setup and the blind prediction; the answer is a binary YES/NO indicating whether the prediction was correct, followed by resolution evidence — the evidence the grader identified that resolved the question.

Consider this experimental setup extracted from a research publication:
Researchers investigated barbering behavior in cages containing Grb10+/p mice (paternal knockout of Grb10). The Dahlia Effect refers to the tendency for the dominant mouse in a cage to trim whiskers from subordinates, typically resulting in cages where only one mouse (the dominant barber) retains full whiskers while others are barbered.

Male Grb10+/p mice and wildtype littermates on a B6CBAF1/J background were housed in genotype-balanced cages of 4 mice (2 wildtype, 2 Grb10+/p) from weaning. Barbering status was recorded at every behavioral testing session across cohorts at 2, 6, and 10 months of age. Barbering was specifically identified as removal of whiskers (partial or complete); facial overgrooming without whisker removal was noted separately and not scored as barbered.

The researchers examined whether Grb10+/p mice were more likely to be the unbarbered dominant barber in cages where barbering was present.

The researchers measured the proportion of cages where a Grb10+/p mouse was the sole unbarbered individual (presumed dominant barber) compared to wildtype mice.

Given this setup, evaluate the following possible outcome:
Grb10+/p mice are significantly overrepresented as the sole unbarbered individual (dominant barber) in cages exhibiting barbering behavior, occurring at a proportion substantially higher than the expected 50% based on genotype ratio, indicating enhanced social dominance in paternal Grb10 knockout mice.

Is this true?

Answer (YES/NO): NO